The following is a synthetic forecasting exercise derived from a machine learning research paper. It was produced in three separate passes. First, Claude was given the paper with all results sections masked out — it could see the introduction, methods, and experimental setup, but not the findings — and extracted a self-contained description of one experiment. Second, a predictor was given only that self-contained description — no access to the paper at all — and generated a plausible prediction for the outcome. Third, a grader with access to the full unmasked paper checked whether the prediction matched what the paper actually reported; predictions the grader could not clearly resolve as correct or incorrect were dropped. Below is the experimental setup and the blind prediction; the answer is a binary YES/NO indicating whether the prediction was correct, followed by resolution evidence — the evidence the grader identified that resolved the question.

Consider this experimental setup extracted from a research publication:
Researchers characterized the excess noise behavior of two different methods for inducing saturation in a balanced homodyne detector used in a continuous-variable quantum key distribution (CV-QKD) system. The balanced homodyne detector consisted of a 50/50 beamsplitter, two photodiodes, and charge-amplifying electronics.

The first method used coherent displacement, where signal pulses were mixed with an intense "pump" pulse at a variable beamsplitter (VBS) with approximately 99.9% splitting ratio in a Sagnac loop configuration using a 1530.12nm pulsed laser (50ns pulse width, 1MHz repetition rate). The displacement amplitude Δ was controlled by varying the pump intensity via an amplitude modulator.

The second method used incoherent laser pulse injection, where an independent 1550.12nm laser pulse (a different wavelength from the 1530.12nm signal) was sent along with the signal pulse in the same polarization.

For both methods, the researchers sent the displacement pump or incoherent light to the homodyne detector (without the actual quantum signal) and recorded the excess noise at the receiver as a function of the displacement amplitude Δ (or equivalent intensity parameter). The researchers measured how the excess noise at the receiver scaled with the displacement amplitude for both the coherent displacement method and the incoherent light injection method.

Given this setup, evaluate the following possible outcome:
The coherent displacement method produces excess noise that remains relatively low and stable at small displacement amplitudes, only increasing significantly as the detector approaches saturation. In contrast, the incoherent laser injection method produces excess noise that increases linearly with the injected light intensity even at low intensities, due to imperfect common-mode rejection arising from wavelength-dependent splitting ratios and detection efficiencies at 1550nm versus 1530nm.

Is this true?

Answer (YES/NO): NO